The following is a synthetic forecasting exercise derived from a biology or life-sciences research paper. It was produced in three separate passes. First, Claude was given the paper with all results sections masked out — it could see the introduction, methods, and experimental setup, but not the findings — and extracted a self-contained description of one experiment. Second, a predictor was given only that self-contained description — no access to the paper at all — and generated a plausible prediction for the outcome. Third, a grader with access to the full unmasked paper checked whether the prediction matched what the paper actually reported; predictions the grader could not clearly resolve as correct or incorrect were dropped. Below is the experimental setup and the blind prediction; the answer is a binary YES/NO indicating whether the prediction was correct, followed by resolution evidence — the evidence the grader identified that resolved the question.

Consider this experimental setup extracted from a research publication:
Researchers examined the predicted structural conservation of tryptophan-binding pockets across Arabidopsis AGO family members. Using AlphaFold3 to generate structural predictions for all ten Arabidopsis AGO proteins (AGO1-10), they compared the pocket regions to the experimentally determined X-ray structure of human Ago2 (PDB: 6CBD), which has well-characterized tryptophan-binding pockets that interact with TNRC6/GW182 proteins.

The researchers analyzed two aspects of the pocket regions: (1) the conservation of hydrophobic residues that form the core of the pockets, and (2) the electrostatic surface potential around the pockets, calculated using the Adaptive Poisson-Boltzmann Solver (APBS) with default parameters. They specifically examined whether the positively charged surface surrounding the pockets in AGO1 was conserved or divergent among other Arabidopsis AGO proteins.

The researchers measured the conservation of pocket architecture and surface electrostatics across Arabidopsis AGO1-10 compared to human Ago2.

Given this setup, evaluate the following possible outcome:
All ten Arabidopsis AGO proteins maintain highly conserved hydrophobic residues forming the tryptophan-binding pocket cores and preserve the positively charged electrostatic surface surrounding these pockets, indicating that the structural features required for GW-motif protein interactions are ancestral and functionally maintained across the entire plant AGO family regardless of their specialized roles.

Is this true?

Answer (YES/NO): NO